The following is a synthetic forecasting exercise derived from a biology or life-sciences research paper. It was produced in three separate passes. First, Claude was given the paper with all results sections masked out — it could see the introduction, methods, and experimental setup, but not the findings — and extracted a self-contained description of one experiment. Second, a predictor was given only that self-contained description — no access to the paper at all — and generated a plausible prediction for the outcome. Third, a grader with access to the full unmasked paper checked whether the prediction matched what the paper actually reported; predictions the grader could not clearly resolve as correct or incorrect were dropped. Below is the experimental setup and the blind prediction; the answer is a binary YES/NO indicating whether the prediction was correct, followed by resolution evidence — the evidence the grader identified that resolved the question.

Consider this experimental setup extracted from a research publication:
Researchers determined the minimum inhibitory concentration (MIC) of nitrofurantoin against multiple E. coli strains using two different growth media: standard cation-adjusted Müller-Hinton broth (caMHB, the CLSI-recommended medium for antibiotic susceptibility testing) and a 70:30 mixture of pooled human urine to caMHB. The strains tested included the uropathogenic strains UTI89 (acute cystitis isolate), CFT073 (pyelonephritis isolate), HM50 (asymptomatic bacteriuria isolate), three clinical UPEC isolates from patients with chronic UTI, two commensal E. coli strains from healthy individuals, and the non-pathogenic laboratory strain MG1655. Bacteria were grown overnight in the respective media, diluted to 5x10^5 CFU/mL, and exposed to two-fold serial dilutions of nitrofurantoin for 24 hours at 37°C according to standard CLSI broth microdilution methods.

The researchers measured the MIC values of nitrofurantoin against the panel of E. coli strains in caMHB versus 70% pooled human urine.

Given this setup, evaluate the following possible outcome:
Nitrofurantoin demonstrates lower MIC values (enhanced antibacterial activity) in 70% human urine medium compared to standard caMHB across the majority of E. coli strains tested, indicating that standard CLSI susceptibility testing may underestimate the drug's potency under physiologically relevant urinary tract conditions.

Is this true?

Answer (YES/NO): NO